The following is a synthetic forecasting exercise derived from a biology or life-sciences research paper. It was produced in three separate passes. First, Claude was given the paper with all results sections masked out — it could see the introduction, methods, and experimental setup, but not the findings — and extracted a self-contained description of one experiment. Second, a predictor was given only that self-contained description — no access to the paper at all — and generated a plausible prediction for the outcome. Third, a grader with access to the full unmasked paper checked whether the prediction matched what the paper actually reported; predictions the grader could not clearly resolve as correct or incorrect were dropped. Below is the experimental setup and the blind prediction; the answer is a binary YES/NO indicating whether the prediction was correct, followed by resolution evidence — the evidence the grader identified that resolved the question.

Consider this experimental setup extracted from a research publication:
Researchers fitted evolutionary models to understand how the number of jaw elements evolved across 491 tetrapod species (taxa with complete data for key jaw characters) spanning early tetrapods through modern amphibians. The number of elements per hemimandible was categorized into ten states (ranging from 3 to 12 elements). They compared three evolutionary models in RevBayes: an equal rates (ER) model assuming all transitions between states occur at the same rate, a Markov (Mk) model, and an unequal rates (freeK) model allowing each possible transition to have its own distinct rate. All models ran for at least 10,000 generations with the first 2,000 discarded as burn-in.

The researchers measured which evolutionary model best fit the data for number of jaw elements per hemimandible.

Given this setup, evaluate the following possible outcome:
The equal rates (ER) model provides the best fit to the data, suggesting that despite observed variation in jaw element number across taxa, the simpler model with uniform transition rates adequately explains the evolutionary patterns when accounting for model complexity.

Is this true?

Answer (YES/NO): NO